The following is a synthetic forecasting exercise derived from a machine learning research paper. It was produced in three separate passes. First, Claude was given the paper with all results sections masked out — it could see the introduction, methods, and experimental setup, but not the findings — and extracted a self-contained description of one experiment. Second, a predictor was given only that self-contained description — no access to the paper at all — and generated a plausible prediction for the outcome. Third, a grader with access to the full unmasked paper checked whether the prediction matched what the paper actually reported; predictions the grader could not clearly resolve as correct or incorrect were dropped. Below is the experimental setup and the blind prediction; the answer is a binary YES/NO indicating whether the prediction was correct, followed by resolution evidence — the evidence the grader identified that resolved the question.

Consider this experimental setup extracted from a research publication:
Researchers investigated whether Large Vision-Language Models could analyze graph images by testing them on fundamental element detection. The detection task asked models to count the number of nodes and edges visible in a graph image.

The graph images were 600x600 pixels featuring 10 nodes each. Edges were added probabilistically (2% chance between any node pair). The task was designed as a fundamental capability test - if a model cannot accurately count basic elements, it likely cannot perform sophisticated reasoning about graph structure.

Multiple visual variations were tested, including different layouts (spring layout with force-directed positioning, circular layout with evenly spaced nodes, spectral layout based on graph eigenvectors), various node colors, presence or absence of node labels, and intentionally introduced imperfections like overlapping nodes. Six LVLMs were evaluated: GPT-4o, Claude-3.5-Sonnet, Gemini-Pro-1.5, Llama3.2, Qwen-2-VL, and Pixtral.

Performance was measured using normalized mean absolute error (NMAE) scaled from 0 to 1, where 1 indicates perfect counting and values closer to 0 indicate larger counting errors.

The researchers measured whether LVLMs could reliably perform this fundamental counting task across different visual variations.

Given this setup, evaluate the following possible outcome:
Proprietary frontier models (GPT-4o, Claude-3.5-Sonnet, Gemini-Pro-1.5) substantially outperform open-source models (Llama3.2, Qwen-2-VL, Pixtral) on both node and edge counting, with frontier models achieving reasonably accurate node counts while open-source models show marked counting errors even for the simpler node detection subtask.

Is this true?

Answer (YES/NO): NO